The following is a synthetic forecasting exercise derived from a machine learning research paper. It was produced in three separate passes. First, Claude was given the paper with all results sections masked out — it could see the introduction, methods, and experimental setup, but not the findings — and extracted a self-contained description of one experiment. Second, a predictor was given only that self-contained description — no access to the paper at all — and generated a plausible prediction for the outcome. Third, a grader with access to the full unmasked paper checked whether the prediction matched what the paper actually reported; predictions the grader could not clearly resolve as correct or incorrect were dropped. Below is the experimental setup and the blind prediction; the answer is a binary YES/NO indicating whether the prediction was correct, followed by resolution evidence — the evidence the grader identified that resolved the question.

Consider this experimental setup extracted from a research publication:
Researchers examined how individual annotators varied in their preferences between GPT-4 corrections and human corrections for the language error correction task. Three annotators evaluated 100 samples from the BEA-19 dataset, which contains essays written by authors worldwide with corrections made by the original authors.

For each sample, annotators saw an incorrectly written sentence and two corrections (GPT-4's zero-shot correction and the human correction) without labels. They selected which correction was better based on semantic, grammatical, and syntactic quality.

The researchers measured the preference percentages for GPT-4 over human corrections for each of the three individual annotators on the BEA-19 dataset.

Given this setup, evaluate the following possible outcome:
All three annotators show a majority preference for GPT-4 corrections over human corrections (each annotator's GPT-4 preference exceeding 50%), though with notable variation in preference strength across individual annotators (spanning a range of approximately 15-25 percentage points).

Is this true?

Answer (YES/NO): NO